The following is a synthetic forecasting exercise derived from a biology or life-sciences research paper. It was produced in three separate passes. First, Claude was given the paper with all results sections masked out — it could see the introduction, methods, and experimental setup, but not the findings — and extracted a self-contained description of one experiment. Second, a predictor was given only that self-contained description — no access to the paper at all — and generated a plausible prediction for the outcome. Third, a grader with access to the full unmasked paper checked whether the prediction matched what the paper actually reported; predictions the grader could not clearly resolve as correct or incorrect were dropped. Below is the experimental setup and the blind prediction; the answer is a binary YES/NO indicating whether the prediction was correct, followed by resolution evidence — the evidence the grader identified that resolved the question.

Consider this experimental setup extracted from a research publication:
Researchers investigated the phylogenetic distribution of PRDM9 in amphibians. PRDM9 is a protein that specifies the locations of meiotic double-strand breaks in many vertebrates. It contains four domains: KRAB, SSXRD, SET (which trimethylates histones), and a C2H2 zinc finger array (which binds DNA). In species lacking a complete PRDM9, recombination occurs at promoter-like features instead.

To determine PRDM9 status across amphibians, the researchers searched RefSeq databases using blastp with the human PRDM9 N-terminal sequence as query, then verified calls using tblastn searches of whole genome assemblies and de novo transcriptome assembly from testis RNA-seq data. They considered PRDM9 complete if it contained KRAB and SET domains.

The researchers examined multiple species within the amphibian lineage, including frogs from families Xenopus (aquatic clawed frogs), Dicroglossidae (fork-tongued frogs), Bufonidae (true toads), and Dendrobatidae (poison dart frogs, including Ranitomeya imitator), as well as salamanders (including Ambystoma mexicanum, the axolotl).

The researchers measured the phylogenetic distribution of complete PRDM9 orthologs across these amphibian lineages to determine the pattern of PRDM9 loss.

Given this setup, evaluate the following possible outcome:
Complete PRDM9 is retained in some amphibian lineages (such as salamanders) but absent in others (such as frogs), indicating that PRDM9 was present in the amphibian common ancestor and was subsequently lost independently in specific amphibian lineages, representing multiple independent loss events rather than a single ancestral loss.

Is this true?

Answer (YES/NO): NO